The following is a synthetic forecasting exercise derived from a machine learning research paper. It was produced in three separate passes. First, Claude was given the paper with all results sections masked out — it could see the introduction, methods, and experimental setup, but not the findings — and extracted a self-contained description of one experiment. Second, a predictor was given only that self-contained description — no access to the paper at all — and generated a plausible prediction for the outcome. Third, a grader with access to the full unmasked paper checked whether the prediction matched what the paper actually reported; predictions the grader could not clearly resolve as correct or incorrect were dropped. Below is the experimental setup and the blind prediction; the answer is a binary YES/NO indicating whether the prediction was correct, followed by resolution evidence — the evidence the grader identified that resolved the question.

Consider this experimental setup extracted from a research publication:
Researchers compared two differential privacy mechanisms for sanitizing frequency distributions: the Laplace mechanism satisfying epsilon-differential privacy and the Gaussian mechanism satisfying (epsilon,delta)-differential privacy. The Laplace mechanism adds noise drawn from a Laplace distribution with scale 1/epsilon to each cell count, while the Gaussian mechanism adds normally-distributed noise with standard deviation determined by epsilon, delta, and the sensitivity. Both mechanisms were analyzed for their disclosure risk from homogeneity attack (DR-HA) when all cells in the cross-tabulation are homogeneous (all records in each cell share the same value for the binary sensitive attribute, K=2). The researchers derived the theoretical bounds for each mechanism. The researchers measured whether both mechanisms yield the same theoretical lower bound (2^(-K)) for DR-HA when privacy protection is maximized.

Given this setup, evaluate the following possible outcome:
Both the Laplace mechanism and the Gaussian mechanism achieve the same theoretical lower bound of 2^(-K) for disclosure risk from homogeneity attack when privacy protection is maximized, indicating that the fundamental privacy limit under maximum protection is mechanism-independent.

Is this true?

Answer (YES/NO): YES